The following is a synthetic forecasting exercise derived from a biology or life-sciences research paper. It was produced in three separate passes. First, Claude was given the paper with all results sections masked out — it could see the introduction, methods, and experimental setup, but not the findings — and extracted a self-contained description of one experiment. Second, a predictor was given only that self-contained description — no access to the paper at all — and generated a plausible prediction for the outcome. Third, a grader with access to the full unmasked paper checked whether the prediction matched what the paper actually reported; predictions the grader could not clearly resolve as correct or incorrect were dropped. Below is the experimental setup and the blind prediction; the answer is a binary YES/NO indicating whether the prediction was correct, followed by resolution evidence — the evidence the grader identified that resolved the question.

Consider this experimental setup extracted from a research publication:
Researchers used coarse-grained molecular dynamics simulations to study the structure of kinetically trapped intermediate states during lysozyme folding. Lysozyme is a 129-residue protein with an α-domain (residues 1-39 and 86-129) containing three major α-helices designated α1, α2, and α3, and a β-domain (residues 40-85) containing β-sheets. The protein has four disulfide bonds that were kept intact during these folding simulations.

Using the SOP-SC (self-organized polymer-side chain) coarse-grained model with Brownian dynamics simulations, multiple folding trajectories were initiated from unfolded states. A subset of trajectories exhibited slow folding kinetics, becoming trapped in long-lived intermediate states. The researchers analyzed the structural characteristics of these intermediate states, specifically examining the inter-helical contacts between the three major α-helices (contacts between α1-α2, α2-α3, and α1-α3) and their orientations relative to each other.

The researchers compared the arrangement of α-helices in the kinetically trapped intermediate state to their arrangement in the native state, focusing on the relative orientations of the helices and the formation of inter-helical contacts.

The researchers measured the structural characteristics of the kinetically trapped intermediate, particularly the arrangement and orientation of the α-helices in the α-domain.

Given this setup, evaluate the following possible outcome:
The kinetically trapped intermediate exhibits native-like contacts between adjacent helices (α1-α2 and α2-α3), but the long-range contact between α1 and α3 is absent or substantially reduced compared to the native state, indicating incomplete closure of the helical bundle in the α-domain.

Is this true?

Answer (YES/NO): NO